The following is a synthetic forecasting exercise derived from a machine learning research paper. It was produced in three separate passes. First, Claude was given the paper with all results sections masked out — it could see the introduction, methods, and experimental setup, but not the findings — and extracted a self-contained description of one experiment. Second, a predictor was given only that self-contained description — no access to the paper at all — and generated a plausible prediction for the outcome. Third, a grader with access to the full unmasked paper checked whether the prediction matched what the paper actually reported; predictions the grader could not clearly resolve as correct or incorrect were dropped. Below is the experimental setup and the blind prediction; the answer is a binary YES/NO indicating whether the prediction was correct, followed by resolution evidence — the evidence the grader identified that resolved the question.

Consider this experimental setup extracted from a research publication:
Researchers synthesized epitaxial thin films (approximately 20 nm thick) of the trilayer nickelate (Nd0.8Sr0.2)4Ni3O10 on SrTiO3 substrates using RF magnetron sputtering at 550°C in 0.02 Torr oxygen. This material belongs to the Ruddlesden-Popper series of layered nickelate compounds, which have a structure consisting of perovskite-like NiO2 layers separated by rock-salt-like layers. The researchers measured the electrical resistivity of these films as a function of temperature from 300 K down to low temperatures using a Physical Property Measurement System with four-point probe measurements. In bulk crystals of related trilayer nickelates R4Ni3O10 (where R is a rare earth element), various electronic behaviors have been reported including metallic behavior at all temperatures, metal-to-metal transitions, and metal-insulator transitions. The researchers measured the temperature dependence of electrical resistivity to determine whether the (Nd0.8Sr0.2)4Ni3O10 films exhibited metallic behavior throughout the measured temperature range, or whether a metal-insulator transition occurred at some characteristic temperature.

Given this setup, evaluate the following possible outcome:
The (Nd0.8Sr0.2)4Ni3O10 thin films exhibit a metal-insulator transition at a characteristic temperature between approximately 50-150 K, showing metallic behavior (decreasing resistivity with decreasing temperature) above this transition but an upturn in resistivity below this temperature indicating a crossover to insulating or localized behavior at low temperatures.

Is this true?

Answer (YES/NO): YES